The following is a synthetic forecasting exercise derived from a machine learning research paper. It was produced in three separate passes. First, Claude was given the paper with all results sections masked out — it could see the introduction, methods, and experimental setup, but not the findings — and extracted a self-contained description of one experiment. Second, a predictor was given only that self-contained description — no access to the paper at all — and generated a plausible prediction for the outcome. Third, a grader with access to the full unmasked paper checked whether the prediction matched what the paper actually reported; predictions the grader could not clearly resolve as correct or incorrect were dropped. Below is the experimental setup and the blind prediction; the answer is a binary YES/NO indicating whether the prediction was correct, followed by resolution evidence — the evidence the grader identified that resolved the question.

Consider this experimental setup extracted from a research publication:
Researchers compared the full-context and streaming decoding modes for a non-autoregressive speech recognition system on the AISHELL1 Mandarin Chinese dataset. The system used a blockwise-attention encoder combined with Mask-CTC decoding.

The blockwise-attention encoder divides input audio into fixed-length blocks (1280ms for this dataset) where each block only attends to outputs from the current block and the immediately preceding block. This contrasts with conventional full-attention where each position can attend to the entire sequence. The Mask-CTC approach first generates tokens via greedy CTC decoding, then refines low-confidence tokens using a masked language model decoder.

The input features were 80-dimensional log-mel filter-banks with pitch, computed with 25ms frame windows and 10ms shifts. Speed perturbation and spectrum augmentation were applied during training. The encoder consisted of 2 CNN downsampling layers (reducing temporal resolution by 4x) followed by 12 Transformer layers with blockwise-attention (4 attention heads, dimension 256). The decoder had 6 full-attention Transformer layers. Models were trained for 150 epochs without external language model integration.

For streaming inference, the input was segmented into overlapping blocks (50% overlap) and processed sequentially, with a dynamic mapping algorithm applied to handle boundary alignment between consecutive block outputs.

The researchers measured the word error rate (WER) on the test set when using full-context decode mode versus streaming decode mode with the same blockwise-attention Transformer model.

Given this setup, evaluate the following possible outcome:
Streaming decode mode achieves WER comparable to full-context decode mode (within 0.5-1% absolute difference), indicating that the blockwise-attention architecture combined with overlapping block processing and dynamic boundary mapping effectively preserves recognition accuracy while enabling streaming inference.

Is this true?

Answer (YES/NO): NO